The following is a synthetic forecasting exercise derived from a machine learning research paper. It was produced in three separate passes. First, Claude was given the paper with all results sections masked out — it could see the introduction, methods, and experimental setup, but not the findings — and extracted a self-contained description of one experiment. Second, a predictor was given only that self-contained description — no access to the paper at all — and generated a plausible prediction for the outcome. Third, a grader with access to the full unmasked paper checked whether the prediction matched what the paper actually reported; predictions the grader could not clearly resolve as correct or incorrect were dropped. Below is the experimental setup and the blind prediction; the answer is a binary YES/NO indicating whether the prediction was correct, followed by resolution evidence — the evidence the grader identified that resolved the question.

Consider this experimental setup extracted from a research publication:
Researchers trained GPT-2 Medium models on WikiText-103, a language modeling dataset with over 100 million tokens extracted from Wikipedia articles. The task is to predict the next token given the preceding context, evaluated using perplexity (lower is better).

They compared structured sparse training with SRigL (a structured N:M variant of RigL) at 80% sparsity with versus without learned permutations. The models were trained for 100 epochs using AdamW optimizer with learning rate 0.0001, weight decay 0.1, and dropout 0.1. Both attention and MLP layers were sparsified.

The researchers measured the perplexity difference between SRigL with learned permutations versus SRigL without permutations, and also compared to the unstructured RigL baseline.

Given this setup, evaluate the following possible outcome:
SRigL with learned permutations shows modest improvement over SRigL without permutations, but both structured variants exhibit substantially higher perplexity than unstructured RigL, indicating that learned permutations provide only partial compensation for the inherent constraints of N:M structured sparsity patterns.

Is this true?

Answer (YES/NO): NO